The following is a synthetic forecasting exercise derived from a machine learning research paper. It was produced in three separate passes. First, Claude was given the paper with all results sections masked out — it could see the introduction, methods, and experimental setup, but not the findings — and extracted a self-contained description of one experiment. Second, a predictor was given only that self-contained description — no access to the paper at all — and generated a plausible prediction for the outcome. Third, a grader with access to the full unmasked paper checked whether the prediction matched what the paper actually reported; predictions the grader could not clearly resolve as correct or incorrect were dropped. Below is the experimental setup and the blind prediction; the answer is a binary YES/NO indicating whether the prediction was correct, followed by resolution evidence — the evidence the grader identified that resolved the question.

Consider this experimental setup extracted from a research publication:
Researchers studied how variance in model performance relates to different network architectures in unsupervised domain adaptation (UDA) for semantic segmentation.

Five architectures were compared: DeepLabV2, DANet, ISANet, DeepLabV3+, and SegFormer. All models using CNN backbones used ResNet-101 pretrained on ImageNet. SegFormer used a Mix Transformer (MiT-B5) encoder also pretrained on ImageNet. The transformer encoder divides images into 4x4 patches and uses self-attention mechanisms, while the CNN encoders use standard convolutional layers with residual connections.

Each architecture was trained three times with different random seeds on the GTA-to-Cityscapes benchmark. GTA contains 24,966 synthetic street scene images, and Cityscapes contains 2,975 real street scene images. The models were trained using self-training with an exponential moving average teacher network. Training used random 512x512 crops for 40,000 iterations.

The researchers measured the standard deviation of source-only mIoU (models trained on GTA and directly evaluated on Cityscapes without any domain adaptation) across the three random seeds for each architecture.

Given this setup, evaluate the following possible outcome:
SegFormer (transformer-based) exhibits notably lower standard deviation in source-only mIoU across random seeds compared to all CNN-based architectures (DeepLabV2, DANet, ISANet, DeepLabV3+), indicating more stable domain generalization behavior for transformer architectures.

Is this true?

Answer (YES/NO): YES